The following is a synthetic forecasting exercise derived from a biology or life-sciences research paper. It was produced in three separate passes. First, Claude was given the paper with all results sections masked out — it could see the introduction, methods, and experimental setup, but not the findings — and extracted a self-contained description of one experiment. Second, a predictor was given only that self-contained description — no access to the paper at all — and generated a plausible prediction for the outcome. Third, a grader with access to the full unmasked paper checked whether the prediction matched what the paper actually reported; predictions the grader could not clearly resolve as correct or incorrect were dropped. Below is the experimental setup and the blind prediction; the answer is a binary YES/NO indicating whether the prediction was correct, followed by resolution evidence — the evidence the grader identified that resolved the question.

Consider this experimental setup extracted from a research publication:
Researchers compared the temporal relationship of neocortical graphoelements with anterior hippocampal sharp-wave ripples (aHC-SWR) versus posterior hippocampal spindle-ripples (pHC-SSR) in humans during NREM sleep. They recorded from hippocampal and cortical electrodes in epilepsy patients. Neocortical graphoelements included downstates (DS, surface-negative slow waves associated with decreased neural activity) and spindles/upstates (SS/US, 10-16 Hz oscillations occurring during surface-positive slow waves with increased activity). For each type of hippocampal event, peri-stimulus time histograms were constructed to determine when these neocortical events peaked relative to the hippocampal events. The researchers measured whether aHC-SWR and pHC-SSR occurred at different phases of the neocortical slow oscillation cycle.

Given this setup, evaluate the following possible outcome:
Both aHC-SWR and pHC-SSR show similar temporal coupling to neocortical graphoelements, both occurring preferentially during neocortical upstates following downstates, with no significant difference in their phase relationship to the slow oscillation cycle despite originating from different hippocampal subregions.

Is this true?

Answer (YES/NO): NO